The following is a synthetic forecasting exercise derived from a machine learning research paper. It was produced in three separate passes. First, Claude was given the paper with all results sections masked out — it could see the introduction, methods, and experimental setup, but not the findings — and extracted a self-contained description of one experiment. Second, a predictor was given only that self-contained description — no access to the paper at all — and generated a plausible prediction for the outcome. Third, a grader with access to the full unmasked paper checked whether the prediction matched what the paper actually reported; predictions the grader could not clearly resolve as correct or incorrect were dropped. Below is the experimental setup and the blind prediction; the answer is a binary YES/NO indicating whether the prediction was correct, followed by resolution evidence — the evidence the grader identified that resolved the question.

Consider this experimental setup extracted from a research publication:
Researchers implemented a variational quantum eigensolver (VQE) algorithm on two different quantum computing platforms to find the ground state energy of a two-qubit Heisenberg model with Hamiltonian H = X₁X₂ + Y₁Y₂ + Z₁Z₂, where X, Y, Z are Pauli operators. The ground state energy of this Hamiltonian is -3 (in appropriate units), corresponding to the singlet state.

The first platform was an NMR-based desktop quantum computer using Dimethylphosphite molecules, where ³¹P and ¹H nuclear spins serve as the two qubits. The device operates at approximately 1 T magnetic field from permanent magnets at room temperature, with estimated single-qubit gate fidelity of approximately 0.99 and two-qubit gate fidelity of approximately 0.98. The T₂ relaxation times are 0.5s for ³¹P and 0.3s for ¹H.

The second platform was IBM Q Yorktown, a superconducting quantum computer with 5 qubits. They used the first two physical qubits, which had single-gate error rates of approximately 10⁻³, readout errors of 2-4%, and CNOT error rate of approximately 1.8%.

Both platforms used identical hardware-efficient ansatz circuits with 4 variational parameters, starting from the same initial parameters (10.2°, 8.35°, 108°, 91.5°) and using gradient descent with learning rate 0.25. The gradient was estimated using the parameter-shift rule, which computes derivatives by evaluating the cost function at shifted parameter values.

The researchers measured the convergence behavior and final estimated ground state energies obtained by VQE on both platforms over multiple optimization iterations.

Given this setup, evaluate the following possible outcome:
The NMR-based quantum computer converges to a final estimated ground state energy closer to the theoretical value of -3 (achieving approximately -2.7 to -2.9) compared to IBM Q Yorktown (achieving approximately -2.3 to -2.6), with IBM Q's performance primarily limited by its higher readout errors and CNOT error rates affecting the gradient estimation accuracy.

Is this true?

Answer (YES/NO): NO